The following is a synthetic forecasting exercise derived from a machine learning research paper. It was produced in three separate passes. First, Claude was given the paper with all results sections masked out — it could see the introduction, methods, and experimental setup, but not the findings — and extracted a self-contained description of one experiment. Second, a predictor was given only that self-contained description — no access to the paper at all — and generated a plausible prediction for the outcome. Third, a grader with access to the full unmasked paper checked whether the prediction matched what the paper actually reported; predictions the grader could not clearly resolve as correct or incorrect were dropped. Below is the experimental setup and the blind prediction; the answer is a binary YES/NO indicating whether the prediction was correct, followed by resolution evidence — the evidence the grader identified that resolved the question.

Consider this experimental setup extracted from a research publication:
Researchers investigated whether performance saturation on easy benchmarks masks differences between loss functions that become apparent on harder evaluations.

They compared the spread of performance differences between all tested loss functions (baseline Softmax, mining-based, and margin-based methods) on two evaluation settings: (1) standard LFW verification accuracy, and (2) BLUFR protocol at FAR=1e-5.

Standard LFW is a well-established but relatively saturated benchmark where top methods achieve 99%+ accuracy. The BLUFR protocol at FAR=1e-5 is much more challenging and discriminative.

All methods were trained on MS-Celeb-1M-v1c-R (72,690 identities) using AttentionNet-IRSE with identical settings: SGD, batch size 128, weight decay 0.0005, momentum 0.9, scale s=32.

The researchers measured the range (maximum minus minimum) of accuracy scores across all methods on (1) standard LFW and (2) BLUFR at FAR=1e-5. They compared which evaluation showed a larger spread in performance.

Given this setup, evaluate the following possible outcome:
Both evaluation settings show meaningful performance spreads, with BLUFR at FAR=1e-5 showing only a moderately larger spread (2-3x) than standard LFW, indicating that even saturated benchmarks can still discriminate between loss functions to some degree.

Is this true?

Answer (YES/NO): NO